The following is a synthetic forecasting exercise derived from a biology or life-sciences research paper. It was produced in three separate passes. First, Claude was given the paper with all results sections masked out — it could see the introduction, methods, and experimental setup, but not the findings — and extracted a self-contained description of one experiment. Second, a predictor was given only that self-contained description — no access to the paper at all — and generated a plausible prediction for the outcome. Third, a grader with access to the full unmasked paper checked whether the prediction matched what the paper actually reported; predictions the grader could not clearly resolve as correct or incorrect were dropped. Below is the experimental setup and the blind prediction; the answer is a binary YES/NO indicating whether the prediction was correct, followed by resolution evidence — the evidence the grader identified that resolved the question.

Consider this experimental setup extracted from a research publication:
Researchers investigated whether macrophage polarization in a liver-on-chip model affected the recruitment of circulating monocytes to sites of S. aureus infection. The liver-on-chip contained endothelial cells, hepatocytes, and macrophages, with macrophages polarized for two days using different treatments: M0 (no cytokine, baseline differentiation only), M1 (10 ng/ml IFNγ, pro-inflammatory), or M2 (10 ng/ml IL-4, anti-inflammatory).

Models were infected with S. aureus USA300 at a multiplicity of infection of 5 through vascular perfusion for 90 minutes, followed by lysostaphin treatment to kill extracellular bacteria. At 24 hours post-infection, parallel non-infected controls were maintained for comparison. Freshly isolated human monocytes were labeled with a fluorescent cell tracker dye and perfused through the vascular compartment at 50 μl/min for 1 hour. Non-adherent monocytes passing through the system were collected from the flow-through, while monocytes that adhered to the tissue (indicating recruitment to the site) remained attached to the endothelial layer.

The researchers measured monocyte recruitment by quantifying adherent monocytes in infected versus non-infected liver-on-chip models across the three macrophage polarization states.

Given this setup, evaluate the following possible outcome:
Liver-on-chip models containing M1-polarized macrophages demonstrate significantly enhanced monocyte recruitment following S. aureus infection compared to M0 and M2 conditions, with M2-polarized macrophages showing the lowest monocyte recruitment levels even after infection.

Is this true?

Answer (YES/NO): NO